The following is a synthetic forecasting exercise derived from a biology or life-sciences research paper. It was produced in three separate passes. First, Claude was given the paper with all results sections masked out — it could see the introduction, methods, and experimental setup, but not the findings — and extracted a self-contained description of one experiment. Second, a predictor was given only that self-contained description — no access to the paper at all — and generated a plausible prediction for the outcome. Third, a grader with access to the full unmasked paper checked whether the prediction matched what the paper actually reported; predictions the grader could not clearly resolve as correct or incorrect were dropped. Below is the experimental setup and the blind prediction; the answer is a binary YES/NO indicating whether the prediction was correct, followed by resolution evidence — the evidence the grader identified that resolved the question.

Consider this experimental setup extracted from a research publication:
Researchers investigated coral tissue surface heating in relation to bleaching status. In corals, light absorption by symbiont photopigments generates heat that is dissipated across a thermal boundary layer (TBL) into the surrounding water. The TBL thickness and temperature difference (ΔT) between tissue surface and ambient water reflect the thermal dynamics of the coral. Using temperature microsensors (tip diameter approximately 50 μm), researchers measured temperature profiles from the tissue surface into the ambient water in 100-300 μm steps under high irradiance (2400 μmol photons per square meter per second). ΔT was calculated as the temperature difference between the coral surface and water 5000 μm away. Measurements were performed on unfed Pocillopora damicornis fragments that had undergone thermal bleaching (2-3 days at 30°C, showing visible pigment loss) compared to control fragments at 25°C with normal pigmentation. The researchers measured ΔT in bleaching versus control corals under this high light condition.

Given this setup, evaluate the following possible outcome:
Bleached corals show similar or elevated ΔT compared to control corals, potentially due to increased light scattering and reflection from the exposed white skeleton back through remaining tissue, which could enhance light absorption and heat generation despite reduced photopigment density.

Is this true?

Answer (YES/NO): YES